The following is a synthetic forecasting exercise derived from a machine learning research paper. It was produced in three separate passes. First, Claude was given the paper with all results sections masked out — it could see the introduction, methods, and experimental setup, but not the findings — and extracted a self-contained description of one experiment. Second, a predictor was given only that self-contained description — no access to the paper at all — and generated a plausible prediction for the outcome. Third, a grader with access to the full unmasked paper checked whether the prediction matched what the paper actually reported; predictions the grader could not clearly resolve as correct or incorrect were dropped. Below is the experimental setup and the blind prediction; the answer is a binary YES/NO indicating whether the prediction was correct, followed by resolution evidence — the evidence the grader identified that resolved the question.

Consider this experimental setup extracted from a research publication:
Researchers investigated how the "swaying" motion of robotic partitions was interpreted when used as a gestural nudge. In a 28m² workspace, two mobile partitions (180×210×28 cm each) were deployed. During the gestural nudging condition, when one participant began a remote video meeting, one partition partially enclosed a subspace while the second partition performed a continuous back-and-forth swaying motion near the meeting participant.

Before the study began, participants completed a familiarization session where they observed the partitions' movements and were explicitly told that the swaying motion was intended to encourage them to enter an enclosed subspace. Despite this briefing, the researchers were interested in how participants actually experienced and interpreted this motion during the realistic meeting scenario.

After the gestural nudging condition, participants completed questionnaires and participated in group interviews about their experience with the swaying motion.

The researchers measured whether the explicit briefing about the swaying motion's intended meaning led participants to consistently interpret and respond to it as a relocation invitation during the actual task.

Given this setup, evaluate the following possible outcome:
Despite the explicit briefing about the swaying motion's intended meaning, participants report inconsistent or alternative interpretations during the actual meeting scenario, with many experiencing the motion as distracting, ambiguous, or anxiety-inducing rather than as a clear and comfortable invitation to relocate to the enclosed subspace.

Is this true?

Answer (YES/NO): YES